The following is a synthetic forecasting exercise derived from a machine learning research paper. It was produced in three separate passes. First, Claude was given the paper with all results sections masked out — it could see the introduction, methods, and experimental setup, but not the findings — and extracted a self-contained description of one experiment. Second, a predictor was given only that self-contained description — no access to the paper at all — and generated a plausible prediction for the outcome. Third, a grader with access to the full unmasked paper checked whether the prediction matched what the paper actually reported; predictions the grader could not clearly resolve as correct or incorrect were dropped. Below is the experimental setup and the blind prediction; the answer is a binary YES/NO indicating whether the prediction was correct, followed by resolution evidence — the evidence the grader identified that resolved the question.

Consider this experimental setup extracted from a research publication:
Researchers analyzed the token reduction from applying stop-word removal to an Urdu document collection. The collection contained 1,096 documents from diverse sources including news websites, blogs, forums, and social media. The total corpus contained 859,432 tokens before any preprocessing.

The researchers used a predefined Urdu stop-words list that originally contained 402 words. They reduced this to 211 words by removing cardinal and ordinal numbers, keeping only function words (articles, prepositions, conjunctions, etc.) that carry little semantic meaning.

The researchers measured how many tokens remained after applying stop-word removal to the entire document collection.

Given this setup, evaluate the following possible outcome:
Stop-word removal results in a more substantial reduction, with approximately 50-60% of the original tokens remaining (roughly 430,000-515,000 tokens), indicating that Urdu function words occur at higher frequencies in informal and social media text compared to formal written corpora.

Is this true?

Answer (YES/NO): YES